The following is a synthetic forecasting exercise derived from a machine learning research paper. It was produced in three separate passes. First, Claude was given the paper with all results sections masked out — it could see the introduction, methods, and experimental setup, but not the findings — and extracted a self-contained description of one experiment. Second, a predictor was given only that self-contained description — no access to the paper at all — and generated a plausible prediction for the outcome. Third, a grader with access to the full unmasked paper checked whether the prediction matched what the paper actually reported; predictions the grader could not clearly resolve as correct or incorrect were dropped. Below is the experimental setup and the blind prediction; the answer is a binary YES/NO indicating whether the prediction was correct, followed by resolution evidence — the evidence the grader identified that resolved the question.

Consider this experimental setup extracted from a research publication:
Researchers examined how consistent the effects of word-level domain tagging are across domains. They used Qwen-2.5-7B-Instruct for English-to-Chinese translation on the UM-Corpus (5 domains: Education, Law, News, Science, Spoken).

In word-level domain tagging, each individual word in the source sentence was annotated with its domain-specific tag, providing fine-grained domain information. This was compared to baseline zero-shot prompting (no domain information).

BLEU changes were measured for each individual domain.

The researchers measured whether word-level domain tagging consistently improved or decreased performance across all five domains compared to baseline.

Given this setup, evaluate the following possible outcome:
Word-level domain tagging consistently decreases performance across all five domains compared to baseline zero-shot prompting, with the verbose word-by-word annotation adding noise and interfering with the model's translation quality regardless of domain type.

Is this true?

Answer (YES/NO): NO